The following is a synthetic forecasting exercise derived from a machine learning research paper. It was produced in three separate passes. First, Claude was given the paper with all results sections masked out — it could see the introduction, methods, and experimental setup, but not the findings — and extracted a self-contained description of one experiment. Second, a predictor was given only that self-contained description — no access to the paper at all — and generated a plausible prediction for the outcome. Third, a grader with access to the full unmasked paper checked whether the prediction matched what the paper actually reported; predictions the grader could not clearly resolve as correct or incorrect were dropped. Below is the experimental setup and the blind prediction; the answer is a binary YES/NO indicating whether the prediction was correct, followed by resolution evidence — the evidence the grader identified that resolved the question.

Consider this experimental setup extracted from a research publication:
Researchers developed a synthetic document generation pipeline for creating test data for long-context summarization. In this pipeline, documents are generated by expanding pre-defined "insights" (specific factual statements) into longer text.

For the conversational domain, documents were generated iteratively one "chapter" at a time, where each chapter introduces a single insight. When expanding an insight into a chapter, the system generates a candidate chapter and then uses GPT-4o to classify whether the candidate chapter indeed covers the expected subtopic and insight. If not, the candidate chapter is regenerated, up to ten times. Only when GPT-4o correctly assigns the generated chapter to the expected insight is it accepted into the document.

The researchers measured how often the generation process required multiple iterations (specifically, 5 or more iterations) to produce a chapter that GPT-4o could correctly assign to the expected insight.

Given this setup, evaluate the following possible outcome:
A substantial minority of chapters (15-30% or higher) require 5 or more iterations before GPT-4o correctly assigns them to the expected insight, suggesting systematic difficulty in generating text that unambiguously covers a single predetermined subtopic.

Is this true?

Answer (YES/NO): NO